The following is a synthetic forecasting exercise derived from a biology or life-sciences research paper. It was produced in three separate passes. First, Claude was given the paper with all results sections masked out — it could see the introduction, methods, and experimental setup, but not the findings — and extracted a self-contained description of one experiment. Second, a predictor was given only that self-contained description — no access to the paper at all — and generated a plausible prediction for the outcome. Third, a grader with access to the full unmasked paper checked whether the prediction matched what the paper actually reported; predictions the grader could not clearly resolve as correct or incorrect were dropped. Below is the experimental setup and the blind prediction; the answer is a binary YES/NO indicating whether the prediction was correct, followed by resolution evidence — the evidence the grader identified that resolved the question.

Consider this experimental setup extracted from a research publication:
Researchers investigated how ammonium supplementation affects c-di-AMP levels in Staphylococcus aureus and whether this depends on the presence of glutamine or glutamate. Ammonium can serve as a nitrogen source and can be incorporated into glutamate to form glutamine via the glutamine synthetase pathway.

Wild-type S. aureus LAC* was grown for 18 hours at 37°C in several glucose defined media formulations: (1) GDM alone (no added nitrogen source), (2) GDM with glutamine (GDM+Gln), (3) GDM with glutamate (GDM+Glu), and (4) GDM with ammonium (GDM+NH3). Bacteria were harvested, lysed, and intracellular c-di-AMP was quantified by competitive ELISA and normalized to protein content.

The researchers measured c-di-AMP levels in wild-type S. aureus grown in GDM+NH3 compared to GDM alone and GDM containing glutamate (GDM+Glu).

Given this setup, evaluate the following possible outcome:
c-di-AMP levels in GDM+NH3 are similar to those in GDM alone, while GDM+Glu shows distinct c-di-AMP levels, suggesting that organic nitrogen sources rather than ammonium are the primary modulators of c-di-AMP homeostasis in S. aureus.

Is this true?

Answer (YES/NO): NO